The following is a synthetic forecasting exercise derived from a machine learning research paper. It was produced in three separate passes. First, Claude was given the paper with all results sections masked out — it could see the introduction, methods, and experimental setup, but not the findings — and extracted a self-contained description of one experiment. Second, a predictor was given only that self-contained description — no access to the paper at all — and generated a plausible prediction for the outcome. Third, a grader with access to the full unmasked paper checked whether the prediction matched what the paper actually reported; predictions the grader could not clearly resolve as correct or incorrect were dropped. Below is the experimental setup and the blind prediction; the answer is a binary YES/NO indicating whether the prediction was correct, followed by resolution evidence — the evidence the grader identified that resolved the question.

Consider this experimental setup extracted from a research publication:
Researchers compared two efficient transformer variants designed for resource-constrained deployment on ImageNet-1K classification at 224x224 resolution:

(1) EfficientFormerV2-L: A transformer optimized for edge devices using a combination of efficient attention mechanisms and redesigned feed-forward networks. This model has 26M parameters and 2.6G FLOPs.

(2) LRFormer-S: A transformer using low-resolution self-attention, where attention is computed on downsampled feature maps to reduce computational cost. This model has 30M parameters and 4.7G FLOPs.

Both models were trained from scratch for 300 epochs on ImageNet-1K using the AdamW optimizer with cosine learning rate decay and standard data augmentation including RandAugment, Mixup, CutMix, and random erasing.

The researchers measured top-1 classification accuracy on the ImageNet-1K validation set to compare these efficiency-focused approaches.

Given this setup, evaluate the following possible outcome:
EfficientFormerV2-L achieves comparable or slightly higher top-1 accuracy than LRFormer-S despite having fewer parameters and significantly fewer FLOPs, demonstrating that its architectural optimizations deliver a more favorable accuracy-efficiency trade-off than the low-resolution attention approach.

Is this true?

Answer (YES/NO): YES